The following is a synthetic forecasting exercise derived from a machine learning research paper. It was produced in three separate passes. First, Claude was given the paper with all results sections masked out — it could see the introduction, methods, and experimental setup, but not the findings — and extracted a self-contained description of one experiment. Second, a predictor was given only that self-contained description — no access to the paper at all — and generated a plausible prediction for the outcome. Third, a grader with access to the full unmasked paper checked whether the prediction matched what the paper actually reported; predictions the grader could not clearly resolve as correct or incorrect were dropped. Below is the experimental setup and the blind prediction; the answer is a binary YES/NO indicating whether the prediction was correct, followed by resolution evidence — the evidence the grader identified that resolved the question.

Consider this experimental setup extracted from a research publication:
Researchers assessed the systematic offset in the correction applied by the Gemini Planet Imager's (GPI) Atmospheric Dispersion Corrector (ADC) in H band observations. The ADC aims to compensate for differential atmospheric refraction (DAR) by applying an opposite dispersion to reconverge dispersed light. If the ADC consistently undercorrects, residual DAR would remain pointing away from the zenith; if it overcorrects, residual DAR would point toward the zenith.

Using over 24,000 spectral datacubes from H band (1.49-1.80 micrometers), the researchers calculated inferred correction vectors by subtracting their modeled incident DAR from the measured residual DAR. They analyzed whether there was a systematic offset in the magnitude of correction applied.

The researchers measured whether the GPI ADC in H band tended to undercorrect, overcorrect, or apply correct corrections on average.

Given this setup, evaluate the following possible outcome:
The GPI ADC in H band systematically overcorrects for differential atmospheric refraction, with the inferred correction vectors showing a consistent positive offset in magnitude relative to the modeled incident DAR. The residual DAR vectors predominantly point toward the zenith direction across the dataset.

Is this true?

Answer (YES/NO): NO